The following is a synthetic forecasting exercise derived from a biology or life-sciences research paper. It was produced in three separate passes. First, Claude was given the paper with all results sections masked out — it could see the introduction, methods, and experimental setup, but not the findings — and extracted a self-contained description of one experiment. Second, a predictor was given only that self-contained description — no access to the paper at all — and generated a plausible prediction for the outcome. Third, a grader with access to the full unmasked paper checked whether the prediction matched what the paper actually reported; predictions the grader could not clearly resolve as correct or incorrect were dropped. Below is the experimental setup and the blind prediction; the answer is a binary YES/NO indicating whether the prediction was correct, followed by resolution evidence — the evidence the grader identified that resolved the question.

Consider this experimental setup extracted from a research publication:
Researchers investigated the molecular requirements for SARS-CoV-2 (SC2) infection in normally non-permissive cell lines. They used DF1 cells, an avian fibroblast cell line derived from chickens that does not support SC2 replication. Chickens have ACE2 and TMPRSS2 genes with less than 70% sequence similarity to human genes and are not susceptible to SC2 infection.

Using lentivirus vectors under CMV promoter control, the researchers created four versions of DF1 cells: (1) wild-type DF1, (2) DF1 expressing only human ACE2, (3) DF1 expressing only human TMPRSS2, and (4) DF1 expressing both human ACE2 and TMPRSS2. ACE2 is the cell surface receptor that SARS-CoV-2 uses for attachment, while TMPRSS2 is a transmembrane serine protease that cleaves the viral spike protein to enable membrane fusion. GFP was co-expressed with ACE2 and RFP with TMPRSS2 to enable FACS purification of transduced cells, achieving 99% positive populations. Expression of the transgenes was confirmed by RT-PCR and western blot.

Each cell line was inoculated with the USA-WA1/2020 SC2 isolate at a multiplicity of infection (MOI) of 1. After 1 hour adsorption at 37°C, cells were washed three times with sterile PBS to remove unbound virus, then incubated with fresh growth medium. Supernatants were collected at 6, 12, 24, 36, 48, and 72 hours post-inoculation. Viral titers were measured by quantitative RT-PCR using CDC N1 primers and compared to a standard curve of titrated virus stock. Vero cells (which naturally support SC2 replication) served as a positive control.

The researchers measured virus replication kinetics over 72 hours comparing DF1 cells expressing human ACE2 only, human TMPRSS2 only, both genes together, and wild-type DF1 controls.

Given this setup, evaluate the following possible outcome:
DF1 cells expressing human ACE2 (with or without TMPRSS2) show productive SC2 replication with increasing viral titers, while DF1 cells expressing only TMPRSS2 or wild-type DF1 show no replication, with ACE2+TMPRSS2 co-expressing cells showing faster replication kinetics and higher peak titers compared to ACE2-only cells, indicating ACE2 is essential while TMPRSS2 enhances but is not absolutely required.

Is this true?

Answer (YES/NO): NO